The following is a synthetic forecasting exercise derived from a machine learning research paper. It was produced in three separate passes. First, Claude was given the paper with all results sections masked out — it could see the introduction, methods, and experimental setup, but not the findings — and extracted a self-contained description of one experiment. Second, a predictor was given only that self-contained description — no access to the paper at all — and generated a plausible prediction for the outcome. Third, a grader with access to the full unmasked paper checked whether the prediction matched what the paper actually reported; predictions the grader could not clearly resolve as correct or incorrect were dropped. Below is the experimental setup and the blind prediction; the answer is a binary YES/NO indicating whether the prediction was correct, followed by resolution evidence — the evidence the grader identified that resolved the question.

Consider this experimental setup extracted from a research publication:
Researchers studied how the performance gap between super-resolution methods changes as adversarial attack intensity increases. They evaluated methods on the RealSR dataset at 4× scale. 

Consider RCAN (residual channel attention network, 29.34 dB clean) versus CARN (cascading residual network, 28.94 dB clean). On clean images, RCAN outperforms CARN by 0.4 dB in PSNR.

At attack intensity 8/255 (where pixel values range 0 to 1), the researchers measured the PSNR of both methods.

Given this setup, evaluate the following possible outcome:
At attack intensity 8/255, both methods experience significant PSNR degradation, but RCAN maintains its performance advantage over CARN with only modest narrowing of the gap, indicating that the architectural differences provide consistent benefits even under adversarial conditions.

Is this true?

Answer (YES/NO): NO